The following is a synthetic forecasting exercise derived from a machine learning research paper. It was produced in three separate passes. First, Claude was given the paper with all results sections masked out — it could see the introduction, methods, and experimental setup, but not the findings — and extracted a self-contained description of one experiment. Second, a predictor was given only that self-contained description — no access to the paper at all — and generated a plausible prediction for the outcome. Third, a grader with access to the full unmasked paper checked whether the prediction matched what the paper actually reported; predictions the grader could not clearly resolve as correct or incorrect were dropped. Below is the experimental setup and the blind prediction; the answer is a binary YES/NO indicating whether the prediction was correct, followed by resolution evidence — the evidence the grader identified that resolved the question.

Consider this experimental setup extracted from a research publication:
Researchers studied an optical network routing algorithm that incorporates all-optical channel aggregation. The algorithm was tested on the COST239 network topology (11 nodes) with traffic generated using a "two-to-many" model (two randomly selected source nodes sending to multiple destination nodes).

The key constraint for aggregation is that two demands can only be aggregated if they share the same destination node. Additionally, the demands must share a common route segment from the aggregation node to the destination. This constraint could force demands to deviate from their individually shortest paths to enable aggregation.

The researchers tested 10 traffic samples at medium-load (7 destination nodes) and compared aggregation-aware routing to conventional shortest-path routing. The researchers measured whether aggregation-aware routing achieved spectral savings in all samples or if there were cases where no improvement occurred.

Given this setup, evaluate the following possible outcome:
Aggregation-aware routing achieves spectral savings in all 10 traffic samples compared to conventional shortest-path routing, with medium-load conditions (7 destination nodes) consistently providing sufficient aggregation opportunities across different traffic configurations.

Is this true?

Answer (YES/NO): NO